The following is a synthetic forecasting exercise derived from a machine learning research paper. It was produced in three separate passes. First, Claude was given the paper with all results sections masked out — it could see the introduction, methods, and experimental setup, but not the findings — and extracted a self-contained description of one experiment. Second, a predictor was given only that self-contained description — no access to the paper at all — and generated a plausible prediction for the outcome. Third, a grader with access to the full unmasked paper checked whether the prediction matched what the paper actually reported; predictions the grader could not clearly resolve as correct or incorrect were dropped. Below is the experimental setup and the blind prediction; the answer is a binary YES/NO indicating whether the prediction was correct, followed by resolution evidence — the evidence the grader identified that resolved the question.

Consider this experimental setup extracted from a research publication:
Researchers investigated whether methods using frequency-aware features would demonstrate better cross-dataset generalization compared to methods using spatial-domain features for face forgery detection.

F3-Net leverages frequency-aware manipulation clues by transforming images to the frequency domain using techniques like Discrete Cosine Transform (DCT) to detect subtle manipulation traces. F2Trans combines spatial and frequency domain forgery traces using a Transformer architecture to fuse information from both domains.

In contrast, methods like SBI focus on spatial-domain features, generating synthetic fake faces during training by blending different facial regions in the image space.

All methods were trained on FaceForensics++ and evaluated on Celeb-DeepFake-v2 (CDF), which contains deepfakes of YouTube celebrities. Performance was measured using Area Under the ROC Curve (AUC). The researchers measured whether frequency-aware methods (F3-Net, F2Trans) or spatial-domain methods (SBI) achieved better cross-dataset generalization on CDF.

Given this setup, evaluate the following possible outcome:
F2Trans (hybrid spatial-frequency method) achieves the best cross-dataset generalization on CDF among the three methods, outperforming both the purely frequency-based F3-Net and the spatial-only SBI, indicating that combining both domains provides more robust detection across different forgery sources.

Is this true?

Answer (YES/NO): NO